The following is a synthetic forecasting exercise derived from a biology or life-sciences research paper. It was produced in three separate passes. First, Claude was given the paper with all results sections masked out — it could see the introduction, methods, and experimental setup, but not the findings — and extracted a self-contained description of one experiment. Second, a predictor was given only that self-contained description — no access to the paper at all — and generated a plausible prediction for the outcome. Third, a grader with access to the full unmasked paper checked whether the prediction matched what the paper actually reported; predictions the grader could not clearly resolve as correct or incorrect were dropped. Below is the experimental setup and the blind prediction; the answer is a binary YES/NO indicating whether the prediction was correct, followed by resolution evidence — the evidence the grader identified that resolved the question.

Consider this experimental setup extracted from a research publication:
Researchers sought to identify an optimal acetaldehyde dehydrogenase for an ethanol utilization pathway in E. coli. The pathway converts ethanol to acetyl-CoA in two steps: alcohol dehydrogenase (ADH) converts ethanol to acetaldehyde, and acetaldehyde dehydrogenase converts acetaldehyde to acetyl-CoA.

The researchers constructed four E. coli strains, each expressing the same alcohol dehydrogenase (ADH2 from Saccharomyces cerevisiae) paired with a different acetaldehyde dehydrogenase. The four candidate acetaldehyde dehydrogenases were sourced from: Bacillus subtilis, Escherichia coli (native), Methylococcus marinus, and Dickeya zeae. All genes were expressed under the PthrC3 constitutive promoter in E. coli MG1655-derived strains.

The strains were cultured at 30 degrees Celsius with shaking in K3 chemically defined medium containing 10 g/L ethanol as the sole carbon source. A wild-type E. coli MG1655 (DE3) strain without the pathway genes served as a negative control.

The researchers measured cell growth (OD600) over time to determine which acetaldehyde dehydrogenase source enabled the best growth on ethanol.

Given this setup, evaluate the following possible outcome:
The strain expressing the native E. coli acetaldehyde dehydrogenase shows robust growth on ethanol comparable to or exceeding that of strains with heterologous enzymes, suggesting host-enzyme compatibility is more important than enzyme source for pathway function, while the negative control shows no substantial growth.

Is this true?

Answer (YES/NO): NO